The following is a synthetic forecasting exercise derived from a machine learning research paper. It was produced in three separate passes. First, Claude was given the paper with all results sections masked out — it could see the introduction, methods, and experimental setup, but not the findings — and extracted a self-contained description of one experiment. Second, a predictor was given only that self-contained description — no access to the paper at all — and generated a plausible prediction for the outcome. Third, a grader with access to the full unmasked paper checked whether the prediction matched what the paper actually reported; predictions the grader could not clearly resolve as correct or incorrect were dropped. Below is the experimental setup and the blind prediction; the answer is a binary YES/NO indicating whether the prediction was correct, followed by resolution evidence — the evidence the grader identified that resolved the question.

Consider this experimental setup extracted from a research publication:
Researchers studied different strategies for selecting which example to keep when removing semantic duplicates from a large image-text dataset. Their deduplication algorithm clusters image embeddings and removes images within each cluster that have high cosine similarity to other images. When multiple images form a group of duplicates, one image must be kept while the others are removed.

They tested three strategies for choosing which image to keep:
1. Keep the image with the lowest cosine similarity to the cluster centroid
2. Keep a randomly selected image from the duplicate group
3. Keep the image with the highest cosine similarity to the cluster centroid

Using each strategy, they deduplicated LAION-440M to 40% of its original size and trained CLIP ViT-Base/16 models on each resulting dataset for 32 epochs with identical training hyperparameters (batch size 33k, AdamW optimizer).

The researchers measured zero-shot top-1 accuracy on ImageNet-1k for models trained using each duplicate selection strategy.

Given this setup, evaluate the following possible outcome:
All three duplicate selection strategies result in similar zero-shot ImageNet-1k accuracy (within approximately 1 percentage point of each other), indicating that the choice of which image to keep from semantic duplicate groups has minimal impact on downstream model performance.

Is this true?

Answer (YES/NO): YES